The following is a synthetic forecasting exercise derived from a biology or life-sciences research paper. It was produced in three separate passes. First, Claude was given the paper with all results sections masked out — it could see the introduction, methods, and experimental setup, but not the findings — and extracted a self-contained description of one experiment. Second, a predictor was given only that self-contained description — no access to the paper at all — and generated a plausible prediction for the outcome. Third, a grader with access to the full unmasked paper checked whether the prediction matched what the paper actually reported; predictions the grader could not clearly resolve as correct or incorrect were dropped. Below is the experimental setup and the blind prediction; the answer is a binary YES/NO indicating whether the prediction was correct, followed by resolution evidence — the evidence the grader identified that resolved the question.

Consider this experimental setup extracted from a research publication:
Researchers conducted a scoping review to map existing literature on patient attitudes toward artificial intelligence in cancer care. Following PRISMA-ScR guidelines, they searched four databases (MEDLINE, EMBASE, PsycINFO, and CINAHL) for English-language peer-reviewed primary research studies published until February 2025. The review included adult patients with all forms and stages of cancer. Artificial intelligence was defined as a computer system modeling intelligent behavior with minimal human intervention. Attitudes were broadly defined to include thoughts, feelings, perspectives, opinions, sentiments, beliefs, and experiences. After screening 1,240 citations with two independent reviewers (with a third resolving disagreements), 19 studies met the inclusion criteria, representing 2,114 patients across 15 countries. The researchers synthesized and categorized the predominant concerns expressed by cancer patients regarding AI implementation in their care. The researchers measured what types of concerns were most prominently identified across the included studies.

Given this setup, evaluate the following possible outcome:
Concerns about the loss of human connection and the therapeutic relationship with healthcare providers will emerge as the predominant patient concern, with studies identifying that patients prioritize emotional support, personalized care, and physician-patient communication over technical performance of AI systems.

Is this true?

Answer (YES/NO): NO